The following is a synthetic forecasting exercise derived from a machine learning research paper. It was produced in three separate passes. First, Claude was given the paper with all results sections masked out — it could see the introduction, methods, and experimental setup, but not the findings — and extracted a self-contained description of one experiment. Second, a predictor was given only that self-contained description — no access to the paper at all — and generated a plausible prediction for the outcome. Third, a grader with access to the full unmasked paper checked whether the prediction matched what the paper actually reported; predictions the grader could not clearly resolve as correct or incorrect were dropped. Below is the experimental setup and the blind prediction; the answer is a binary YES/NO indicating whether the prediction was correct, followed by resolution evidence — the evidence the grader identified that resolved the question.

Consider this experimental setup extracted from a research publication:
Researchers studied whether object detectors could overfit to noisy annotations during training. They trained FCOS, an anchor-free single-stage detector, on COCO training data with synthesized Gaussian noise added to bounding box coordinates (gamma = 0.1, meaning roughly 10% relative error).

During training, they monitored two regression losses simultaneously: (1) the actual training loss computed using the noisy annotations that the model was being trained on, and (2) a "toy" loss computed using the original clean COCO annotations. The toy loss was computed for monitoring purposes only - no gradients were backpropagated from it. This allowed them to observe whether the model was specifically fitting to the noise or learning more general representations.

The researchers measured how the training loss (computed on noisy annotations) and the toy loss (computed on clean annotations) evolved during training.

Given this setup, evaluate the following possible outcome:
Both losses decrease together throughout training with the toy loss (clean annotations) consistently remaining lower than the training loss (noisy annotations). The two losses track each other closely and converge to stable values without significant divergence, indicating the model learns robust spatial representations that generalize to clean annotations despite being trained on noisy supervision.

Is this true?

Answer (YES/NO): YES